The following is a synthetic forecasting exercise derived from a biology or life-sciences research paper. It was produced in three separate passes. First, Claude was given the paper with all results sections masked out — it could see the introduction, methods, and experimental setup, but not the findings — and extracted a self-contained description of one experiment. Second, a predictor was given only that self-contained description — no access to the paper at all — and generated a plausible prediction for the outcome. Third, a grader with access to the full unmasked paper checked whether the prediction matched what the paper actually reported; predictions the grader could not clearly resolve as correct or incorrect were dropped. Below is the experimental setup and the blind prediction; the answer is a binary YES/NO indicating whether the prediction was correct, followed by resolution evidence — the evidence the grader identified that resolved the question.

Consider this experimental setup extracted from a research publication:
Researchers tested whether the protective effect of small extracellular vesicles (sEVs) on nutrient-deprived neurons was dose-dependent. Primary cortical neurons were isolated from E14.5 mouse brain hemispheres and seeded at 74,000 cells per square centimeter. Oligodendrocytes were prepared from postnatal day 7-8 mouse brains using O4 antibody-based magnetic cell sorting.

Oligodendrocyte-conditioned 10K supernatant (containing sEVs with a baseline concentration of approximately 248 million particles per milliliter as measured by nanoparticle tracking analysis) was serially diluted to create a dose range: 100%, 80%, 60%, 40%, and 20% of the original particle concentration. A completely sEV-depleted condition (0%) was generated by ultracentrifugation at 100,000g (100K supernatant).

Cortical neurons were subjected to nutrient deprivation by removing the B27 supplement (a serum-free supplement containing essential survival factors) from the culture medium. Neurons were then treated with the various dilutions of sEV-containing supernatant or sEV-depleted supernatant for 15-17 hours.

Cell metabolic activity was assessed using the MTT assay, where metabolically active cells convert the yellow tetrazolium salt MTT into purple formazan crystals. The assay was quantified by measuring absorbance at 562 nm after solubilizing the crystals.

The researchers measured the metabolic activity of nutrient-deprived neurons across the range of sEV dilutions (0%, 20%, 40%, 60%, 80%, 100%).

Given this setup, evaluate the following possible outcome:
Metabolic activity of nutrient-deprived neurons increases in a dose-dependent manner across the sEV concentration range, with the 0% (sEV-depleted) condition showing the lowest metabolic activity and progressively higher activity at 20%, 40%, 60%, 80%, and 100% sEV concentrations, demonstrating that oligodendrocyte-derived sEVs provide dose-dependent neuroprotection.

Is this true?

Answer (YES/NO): NO